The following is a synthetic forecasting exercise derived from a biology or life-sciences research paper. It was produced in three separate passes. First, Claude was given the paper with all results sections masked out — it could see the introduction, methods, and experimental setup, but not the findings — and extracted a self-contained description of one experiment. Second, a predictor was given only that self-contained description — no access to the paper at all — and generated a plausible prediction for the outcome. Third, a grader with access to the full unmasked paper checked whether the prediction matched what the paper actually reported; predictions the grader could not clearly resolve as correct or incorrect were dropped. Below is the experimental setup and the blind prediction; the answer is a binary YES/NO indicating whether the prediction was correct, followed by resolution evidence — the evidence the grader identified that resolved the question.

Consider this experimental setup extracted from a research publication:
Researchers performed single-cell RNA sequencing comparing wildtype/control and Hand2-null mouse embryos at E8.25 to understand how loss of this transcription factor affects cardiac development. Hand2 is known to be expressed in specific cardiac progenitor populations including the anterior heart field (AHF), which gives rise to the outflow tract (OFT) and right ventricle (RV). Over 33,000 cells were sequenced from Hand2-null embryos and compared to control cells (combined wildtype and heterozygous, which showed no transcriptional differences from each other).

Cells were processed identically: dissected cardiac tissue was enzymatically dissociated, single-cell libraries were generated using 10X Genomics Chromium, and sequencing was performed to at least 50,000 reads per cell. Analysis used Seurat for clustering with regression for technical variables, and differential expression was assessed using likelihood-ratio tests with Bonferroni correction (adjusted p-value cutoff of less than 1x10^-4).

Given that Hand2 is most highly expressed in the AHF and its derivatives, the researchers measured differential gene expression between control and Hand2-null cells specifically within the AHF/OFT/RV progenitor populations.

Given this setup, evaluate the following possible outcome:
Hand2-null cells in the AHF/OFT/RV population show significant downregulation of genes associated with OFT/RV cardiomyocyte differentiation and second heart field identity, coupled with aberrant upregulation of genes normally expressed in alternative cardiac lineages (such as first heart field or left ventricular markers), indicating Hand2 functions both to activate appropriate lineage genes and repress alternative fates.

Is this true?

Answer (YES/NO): YES